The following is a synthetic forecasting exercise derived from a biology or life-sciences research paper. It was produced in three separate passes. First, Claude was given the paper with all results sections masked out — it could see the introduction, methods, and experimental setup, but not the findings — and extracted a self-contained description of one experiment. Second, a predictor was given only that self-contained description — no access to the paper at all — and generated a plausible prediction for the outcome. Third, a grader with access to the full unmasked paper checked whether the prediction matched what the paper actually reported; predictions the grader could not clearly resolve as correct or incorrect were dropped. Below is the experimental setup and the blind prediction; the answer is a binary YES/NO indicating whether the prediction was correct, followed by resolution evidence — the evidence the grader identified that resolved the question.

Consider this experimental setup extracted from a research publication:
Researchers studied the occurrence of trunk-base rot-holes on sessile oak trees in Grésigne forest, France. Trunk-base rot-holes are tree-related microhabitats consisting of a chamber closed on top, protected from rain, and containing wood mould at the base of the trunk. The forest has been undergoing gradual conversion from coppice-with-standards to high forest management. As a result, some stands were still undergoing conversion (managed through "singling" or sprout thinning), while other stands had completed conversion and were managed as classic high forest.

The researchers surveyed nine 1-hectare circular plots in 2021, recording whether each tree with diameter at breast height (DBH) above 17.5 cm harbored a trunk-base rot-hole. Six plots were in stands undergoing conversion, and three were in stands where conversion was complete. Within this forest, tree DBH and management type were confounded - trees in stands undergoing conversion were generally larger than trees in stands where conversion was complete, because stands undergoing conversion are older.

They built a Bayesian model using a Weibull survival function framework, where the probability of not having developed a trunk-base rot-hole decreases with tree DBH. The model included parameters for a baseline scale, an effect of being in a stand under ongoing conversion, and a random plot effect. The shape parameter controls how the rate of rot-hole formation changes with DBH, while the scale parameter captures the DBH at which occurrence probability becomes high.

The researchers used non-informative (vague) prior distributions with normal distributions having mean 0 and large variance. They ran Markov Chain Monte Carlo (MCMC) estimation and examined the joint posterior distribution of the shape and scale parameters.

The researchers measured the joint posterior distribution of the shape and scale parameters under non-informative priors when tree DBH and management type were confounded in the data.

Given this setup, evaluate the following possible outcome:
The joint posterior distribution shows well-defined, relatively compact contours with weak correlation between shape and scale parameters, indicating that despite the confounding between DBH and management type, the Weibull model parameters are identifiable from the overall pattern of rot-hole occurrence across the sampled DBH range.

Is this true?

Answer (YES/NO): NO